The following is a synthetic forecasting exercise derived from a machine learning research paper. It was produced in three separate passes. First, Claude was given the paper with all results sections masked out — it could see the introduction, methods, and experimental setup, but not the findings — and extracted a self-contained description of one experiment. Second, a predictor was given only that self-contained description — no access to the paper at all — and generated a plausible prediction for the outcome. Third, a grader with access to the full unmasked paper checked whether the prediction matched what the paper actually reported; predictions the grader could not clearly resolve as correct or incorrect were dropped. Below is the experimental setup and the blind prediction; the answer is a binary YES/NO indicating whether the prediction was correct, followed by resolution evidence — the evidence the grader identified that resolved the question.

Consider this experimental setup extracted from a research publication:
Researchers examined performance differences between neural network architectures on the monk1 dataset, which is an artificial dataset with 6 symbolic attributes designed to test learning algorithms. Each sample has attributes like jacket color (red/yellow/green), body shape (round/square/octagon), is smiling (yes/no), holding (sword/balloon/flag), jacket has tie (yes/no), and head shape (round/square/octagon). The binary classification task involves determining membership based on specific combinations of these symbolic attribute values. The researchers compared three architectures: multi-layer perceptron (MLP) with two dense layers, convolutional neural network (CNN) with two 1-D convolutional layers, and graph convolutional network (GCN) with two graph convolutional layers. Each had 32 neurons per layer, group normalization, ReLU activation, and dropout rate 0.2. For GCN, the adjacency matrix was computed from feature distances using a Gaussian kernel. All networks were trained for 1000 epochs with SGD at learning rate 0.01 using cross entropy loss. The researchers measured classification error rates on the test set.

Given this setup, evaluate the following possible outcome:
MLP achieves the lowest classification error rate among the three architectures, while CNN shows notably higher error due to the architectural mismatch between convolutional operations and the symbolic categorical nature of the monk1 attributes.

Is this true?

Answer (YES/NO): NO